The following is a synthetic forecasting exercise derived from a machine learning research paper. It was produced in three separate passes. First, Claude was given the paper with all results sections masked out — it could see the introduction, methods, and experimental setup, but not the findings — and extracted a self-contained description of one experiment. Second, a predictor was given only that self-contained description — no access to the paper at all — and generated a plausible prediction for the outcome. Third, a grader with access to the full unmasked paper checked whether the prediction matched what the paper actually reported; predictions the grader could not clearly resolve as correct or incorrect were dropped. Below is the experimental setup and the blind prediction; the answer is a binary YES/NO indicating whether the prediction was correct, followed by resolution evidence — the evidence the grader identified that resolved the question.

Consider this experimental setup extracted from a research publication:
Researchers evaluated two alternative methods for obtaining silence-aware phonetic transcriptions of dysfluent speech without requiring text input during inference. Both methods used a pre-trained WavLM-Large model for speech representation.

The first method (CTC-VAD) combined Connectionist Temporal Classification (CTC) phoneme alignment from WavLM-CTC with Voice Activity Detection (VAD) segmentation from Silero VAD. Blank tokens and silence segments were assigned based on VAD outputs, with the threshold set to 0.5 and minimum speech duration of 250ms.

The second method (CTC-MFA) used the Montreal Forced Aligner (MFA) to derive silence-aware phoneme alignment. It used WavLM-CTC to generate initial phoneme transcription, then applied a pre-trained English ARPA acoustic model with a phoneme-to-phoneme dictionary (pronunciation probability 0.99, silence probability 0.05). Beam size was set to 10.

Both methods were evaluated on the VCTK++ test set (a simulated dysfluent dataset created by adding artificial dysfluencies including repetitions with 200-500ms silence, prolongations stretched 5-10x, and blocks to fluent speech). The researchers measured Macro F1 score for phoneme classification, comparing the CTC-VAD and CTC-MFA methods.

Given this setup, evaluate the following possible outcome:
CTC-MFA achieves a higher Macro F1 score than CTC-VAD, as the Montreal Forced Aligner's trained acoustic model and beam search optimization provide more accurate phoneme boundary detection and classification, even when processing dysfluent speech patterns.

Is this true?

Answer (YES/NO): NO